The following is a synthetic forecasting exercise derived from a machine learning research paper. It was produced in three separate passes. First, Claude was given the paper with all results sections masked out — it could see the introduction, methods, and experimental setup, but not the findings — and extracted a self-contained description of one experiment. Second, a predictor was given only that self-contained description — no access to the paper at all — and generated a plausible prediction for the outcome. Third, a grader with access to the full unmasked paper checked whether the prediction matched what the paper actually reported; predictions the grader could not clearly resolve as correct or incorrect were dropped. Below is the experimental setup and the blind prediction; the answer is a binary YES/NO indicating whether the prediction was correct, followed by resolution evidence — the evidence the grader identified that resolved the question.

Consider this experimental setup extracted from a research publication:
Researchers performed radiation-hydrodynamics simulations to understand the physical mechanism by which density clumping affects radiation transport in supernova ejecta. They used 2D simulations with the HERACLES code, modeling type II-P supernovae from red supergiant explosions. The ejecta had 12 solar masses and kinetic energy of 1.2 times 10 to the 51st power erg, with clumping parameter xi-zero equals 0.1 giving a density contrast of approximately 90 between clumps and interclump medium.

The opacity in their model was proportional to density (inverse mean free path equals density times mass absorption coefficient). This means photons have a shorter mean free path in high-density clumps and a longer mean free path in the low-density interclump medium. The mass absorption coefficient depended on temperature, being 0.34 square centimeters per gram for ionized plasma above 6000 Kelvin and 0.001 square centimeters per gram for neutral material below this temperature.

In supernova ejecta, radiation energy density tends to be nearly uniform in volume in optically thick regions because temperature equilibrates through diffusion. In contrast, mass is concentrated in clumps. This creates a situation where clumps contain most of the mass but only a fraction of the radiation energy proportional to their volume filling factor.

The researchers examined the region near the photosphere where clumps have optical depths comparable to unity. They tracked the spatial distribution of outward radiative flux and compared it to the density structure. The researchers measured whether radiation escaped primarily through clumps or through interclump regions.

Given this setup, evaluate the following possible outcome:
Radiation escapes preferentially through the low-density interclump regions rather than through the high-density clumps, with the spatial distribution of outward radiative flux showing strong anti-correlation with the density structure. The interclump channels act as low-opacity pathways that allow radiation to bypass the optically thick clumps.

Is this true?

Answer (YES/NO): YES